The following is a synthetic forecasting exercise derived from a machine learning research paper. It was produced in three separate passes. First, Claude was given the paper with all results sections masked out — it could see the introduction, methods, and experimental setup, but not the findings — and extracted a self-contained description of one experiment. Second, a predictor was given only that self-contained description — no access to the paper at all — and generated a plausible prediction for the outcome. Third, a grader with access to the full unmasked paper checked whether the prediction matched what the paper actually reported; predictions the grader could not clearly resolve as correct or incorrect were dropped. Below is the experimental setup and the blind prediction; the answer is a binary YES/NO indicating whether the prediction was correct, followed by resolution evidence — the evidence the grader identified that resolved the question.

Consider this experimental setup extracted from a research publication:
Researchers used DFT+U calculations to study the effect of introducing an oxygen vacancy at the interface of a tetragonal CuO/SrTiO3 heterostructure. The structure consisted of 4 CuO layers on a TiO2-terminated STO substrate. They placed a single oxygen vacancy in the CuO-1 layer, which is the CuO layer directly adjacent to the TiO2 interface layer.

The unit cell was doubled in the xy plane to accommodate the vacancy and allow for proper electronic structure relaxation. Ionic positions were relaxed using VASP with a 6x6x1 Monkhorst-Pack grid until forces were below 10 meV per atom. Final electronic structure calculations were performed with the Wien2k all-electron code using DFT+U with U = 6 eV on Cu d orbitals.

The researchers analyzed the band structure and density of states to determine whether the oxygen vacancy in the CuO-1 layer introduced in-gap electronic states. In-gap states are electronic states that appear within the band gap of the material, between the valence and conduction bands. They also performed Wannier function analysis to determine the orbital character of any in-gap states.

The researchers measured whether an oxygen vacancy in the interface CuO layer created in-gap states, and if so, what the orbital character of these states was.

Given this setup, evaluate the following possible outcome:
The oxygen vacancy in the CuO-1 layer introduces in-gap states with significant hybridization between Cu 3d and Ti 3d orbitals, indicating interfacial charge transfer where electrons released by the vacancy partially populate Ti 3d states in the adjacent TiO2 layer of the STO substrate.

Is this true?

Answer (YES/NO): NO